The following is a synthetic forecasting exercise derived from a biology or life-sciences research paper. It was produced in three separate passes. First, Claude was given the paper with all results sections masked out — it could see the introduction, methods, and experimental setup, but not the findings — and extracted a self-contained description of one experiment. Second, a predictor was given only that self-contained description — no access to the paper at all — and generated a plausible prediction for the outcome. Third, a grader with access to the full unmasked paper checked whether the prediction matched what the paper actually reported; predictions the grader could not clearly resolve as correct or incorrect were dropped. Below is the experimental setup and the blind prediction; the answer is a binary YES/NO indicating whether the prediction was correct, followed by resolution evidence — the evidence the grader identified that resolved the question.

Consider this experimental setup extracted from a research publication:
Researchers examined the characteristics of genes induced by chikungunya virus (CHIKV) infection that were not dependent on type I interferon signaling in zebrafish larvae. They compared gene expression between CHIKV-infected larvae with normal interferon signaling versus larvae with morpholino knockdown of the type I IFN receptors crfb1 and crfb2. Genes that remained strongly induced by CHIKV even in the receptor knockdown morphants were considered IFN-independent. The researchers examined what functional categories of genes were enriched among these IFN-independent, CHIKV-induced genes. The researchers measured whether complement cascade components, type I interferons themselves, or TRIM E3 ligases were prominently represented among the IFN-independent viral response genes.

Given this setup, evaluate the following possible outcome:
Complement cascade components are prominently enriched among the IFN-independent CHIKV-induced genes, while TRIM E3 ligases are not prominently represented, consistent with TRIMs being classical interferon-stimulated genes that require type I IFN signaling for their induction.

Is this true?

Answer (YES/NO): NO